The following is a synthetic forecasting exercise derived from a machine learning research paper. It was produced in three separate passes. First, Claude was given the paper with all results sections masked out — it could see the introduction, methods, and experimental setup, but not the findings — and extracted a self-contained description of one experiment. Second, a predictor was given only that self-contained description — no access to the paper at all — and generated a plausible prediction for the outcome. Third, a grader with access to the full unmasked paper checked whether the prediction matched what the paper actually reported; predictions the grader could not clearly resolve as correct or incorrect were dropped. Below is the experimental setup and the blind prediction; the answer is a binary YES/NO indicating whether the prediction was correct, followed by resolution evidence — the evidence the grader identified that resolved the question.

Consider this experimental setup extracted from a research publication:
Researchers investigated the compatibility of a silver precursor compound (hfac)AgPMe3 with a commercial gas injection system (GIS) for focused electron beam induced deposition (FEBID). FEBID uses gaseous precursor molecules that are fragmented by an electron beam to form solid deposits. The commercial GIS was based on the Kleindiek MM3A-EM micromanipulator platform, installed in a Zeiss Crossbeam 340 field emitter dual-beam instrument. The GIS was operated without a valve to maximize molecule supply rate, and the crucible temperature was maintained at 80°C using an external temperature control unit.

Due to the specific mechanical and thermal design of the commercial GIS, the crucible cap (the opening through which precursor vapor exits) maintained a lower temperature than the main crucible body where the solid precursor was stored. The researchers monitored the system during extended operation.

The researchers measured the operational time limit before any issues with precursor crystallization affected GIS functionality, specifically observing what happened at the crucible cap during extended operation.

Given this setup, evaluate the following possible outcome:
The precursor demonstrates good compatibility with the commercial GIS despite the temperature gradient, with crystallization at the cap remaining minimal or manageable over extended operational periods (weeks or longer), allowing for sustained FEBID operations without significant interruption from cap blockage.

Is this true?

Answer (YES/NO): NO